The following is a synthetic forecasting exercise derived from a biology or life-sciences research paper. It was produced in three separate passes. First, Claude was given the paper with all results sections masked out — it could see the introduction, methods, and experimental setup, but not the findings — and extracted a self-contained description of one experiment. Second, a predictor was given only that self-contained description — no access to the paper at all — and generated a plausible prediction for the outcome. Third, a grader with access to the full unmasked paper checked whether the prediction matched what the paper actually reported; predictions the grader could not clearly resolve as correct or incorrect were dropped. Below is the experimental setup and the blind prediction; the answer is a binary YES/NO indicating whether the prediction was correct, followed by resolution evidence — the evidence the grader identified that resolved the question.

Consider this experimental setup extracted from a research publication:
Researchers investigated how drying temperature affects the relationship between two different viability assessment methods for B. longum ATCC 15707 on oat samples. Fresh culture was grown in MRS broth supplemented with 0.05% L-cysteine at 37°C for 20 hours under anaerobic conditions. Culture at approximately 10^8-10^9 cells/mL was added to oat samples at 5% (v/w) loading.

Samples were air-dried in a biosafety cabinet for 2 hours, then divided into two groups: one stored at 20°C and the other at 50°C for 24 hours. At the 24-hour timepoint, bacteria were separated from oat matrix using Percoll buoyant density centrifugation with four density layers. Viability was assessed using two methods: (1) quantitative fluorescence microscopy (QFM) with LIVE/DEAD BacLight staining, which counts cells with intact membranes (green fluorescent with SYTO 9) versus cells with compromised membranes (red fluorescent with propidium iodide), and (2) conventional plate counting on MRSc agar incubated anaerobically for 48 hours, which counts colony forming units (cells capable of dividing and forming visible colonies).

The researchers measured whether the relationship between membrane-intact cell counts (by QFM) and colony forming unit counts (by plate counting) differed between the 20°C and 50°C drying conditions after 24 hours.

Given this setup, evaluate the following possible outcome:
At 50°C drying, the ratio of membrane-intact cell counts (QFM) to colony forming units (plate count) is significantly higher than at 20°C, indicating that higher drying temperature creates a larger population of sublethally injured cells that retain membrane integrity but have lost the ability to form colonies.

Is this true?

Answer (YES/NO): NO